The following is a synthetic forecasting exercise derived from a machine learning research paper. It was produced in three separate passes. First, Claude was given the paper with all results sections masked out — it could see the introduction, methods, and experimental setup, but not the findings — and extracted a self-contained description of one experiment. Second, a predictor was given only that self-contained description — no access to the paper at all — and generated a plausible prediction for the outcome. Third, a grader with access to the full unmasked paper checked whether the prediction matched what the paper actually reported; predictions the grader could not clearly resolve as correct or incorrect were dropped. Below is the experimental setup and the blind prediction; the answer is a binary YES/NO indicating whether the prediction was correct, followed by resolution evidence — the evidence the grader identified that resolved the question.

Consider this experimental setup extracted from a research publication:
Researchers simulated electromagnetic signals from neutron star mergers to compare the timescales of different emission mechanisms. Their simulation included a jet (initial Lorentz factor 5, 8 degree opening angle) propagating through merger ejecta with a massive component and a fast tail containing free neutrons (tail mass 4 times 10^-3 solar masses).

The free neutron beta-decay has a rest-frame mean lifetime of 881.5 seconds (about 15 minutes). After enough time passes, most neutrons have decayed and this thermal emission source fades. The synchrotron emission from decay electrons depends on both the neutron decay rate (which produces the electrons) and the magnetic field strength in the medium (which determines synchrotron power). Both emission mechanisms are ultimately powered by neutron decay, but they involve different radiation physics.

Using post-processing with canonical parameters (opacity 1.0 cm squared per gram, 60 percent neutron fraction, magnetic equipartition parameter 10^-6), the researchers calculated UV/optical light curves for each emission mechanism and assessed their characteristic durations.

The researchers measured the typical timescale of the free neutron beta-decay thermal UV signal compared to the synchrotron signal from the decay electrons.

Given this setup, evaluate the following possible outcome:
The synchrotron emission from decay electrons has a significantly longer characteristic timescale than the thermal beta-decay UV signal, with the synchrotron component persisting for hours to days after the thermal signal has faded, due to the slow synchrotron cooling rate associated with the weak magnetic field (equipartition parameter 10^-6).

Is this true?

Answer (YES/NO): NO